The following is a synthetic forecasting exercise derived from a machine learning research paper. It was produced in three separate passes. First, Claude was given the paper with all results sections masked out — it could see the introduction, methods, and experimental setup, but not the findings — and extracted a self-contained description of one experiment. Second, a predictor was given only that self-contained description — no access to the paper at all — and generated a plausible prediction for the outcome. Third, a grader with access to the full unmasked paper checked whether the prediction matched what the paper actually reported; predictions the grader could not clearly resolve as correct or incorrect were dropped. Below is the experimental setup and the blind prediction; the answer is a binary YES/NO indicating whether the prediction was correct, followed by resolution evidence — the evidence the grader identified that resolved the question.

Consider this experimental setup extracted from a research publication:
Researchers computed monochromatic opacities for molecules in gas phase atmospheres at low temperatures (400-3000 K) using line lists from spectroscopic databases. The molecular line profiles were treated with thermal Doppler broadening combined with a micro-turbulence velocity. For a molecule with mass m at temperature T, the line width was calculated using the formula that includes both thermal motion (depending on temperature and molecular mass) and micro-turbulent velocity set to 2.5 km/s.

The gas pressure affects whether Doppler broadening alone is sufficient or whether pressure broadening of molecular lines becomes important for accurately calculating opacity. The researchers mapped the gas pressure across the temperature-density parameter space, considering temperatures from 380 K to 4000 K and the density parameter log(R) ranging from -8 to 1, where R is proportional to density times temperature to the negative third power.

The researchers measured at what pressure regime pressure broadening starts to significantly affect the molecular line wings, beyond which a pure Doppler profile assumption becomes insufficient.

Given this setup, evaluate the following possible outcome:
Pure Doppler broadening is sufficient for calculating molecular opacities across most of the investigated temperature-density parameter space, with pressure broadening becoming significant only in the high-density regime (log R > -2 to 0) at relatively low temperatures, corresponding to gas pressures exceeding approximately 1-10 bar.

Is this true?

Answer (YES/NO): NO